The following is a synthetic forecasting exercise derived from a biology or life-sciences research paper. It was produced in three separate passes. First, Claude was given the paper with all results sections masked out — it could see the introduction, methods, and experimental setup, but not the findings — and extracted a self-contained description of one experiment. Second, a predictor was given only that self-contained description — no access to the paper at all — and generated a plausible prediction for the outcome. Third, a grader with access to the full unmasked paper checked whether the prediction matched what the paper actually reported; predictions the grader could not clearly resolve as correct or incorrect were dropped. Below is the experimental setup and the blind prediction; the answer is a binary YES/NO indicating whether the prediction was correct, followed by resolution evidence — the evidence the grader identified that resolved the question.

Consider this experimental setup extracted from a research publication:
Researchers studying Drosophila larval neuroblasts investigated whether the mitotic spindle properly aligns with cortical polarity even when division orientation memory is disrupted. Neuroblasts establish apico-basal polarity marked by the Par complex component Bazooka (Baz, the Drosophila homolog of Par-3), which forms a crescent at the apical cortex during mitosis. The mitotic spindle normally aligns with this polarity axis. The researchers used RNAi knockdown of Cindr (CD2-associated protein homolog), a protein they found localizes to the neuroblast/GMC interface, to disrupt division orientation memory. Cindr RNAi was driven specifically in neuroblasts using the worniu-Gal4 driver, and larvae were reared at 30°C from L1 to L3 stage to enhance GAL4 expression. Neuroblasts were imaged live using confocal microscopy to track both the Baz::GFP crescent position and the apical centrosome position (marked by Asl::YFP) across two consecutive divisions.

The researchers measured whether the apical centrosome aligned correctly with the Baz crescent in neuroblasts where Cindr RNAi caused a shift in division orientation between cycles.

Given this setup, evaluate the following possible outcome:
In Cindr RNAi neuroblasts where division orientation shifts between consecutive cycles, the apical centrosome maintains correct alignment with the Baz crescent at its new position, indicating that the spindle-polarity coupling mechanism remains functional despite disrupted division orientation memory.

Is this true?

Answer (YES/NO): YES